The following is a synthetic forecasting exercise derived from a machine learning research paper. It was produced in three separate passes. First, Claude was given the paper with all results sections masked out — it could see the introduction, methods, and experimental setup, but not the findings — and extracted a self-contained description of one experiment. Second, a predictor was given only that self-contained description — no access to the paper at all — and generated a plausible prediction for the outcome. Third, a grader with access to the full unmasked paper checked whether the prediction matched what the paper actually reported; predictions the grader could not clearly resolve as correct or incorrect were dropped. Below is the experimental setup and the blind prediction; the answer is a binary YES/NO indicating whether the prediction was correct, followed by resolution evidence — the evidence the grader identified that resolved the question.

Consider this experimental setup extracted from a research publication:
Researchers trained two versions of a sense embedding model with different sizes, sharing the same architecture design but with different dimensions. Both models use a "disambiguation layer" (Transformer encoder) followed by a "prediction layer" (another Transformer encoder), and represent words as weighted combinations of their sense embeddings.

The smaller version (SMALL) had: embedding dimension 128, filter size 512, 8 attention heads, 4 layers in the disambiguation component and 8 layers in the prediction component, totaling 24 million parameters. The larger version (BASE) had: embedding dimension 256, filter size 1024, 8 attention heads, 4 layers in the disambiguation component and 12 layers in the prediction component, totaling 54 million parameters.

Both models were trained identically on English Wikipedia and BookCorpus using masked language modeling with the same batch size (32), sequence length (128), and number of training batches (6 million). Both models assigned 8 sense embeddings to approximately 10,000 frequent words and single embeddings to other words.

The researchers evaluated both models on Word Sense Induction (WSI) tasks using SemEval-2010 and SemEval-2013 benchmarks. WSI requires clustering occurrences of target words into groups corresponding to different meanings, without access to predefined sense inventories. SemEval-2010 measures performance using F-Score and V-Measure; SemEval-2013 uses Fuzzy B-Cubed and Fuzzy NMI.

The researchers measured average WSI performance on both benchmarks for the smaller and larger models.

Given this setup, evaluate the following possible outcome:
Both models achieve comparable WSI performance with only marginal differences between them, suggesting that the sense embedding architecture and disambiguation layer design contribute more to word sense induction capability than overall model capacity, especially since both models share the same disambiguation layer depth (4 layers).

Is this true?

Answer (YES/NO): NO